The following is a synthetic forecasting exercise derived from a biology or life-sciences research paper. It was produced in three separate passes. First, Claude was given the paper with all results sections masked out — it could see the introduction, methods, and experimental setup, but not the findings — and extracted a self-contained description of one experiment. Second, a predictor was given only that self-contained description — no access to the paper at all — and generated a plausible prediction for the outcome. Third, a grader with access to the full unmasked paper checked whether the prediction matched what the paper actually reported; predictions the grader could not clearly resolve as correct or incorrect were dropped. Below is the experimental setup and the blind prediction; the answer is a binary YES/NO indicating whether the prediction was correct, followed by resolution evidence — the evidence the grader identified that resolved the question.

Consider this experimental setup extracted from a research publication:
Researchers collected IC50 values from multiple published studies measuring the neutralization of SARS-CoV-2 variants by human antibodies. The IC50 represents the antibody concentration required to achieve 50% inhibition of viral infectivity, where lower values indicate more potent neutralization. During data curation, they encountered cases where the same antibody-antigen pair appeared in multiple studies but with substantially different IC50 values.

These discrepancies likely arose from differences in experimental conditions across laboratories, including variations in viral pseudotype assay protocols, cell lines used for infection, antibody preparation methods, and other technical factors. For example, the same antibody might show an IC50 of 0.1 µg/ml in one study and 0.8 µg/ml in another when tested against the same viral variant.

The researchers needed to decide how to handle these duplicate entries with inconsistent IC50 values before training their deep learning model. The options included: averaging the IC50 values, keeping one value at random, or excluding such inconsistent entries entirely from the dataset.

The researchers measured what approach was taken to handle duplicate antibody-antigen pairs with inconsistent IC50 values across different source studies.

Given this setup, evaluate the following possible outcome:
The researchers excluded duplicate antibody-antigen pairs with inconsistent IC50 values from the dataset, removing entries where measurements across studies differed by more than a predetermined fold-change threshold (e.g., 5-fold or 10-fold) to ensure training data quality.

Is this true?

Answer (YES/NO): NO